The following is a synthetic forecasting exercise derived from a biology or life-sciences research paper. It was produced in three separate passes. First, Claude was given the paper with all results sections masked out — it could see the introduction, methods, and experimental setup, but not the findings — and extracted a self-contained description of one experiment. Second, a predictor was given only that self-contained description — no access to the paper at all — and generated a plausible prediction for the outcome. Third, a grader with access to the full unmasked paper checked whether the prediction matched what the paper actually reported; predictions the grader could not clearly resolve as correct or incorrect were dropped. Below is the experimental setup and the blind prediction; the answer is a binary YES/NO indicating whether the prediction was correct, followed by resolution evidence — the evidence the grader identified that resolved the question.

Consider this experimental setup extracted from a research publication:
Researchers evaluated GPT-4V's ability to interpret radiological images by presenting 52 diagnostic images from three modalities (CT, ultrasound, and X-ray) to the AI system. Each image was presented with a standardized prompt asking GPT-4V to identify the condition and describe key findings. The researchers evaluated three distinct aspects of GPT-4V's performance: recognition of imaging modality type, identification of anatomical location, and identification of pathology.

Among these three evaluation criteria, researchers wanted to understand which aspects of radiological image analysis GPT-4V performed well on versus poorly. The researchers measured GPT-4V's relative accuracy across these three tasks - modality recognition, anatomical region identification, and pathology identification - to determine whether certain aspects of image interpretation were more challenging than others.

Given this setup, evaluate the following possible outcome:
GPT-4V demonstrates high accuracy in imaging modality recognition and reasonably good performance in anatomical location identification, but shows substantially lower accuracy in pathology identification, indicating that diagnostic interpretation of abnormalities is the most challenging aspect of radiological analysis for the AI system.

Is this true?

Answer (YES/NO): YES